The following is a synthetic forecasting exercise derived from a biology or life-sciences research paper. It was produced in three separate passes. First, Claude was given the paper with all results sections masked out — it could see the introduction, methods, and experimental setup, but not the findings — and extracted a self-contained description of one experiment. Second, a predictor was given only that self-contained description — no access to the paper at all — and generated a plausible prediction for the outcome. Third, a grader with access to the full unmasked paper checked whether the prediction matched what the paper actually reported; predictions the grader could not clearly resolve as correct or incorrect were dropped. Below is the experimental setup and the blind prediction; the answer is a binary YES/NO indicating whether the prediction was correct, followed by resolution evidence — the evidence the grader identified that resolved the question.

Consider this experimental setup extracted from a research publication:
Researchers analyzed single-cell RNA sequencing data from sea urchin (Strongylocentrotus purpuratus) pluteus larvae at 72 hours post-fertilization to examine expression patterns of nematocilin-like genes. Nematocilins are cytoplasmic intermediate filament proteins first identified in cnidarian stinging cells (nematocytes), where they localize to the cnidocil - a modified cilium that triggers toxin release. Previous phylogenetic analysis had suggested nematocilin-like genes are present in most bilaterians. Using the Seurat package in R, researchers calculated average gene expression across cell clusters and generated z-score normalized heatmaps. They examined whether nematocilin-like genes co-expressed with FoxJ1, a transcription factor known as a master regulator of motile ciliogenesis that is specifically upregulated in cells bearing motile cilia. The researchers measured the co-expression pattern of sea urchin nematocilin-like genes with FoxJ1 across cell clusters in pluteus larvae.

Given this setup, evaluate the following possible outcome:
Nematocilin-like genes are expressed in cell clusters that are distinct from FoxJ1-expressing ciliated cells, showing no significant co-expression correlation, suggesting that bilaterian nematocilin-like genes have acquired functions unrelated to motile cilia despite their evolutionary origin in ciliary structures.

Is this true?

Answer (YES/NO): NO